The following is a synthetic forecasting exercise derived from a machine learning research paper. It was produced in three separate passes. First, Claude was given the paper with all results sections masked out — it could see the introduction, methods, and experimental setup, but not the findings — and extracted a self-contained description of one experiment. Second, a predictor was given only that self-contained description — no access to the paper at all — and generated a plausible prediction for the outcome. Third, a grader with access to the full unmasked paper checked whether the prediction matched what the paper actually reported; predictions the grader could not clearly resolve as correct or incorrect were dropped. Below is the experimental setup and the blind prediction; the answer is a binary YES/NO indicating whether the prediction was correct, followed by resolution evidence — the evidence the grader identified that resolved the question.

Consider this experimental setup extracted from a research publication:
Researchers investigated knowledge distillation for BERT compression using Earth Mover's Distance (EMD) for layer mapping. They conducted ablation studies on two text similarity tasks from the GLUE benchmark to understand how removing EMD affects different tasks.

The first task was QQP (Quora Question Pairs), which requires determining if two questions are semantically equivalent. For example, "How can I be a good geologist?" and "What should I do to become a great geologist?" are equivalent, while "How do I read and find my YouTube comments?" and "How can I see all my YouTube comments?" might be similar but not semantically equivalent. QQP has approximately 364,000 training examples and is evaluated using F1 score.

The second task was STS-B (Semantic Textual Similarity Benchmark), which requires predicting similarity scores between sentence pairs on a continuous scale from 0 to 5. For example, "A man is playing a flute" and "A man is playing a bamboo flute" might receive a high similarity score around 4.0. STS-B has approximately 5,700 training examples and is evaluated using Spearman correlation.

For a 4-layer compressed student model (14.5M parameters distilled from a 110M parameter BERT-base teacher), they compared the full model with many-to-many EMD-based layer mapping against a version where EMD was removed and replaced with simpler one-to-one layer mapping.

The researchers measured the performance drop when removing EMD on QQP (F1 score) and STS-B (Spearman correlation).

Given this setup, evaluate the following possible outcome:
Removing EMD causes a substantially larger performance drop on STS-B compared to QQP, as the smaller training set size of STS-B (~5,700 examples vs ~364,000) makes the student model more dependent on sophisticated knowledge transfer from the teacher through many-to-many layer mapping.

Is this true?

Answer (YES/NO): NO